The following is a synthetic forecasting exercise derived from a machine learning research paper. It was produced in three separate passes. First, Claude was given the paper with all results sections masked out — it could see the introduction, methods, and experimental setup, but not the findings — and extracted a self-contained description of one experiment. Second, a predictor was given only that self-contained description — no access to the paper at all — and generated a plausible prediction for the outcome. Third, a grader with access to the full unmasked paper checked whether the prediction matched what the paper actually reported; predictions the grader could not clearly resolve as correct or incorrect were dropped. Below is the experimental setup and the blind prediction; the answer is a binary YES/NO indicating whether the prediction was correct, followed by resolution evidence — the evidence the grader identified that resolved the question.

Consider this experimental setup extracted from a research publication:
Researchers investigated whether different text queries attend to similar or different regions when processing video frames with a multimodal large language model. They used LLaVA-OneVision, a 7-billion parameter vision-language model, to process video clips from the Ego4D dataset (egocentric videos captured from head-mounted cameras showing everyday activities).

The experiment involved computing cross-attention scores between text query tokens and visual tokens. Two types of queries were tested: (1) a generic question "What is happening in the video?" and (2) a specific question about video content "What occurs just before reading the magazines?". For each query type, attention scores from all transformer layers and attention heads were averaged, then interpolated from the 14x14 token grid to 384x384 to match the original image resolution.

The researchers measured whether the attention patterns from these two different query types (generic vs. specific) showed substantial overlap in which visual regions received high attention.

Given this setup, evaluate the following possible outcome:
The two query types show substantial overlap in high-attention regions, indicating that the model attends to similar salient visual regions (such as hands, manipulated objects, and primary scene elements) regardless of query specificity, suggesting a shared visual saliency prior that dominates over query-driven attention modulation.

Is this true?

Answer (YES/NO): YES